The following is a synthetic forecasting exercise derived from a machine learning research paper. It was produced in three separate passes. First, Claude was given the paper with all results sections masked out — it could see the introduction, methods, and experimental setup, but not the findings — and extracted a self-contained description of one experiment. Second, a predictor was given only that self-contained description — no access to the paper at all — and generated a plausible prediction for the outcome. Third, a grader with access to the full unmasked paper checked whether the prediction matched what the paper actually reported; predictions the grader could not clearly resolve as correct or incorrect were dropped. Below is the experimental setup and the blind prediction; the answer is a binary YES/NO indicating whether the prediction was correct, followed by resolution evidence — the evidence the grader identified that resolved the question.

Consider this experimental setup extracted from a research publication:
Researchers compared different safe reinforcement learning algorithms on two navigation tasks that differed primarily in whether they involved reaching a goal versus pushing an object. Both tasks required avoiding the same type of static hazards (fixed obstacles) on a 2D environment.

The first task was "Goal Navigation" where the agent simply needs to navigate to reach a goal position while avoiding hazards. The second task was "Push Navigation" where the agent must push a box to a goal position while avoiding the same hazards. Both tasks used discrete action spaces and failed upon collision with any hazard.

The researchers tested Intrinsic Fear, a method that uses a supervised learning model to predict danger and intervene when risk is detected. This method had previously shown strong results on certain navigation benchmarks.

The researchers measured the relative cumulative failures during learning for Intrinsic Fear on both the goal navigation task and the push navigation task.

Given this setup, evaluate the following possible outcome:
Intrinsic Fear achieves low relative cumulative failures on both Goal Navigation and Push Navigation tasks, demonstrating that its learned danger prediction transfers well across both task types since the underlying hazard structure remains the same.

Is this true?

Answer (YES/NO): YES